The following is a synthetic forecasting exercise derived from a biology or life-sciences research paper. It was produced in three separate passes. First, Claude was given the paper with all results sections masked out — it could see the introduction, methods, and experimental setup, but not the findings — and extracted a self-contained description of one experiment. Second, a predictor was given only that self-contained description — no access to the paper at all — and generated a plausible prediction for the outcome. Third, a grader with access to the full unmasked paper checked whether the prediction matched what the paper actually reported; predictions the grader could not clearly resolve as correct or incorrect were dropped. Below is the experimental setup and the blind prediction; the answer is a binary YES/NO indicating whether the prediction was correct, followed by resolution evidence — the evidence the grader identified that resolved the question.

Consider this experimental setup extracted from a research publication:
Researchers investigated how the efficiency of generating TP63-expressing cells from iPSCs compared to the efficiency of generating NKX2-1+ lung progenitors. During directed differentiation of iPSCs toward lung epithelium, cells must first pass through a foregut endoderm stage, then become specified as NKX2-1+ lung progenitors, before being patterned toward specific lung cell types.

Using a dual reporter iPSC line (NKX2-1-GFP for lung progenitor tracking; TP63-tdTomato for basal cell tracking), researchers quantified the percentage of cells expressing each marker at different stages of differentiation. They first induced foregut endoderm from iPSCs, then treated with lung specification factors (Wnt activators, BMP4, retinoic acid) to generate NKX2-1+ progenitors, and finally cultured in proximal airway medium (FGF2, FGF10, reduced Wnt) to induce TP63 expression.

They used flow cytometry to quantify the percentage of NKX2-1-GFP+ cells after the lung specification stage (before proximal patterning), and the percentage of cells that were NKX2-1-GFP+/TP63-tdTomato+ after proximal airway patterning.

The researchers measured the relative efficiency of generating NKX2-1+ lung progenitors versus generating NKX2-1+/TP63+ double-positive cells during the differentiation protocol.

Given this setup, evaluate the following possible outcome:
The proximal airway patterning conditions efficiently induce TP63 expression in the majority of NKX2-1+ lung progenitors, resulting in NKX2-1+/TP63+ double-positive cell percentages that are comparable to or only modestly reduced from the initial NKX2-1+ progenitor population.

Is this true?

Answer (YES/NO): NO